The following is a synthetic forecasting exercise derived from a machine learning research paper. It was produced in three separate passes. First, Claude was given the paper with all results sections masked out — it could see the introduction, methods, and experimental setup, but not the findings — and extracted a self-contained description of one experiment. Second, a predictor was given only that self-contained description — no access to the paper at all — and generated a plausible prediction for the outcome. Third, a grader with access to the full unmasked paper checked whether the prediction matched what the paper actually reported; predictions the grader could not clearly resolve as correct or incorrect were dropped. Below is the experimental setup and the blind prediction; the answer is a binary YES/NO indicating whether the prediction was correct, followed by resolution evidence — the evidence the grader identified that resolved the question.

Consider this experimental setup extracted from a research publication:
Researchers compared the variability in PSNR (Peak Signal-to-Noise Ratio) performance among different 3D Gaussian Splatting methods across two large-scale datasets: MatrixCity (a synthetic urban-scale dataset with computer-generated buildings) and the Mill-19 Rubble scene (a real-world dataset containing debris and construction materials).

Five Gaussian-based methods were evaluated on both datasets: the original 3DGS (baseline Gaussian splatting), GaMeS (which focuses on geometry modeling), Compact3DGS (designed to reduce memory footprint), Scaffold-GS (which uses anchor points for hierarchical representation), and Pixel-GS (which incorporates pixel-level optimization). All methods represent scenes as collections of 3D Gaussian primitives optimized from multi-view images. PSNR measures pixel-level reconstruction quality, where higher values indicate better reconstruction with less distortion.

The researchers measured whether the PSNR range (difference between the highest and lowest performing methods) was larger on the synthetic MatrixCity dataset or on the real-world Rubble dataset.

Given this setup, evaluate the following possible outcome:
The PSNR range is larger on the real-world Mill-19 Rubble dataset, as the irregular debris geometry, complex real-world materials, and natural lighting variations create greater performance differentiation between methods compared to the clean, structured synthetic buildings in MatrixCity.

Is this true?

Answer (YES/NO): NO